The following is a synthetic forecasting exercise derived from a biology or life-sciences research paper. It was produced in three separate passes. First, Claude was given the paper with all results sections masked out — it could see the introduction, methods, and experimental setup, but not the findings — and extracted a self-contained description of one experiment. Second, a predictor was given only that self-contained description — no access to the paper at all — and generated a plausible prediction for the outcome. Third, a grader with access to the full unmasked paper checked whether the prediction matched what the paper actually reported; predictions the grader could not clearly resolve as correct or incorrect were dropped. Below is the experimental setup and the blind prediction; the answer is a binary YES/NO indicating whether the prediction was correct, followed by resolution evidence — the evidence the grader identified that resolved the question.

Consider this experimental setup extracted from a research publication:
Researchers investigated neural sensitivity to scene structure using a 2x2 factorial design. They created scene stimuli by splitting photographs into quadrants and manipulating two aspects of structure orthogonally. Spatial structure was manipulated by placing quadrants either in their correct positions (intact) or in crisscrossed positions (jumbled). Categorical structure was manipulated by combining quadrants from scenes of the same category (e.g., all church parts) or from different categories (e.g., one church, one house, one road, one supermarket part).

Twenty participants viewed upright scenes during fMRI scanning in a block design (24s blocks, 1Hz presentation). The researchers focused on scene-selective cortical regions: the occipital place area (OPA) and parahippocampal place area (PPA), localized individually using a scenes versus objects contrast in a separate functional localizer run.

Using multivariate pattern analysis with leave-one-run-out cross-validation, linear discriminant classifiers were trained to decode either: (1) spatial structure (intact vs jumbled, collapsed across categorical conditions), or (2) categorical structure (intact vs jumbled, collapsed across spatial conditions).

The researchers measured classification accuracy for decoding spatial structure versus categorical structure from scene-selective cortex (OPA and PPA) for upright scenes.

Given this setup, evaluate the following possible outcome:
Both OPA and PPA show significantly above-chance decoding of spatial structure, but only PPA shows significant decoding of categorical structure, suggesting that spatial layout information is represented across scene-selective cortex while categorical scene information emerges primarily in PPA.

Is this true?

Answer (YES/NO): NO